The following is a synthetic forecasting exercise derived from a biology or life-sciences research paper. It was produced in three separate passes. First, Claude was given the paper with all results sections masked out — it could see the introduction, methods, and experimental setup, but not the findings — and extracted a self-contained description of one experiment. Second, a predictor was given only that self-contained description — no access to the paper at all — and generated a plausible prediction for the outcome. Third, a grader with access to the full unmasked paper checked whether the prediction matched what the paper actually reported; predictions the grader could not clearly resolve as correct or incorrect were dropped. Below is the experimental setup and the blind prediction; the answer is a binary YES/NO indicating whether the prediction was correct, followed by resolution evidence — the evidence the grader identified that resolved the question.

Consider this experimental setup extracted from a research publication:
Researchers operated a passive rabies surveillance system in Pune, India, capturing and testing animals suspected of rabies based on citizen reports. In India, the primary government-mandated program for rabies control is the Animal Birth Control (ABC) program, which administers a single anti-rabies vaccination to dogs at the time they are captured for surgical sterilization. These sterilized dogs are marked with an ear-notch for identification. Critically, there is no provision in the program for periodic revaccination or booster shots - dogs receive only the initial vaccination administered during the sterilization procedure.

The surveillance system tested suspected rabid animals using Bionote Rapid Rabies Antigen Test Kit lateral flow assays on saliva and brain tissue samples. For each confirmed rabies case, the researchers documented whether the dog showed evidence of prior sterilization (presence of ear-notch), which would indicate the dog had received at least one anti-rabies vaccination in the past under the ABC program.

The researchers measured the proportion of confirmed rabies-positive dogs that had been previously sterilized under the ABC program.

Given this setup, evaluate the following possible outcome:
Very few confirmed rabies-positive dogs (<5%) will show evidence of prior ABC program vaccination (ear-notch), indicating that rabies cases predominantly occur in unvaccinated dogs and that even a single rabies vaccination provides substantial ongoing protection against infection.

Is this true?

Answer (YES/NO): NO